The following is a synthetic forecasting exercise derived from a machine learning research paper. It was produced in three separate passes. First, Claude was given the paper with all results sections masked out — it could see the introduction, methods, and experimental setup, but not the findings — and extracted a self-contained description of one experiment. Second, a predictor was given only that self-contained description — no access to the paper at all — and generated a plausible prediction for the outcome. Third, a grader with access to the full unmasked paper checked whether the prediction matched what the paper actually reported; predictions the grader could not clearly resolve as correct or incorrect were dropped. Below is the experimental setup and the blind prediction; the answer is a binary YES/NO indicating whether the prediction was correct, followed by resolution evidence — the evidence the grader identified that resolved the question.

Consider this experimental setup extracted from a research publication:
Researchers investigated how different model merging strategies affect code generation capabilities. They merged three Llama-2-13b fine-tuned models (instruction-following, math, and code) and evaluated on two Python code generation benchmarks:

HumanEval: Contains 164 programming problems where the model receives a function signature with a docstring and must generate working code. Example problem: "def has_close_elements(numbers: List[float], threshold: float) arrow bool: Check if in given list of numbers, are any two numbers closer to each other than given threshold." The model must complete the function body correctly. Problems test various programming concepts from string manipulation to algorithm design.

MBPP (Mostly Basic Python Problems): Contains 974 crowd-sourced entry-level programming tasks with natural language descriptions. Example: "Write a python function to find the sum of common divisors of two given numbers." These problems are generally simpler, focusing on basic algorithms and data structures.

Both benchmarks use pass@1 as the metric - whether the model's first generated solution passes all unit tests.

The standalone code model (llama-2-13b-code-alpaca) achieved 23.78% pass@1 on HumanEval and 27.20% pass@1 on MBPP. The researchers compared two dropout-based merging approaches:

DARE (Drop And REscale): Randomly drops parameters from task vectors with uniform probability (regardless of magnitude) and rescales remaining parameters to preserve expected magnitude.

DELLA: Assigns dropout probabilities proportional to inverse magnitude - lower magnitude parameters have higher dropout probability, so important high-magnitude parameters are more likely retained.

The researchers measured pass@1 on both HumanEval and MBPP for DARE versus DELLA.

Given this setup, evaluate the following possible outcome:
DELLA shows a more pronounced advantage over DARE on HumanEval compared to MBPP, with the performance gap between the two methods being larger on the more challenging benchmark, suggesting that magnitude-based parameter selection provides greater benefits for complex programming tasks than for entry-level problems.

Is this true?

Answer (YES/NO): NO